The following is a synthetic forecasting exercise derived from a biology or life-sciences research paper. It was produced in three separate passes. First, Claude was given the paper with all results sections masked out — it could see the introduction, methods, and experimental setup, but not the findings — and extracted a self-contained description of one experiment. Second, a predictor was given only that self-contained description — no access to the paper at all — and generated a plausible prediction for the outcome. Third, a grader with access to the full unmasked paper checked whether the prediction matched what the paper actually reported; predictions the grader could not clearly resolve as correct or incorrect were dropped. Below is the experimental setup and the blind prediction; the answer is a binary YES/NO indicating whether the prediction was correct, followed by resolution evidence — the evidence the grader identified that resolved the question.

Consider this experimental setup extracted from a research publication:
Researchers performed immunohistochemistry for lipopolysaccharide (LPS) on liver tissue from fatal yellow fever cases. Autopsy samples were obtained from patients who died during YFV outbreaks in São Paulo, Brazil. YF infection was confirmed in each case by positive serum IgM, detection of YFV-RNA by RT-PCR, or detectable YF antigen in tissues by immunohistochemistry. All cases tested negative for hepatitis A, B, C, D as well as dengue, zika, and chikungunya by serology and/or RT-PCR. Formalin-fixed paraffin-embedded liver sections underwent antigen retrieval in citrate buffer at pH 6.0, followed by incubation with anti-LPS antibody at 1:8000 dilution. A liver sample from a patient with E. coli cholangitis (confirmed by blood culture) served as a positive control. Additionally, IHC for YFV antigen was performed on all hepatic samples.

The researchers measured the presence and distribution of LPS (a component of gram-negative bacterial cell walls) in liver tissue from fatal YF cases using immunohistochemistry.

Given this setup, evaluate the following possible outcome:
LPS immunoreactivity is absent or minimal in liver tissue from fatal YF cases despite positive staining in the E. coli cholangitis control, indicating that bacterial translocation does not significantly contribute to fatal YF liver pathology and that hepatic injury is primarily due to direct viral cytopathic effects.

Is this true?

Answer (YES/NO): NO